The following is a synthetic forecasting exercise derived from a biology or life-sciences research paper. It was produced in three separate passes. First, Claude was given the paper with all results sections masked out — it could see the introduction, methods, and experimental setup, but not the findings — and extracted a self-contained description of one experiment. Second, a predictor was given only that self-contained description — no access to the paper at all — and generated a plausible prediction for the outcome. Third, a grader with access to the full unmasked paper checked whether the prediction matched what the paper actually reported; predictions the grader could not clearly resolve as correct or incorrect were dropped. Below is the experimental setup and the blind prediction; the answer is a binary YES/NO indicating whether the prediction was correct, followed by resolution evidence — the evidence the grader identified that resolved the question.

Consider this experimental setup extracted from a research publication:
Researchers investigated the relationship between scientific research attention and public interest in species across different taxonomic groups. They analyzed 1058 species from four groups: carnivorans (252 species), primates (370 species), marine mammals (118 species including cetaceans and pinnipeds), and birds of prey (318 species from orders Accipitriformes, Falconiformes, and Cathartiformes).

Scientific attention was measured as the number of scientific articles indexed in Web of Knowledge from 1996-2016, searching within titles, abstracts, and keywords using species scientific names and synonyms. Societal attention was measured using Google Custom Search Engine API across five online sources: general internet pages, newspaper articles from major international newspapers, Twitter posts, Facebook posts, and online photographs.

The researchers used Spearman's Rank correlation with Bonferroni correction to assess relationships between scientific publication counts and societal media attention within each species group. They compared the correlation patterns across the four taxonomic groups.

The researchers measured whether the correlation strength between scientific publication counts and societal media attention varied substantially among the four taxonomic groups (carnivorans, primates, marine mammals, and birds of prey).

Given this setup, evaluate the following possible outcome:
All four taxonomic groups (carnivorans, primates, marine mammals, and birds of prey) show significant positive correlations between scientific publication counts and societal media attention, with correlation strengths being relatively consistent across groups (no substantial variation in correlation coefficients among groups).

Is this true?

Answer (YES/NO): NO